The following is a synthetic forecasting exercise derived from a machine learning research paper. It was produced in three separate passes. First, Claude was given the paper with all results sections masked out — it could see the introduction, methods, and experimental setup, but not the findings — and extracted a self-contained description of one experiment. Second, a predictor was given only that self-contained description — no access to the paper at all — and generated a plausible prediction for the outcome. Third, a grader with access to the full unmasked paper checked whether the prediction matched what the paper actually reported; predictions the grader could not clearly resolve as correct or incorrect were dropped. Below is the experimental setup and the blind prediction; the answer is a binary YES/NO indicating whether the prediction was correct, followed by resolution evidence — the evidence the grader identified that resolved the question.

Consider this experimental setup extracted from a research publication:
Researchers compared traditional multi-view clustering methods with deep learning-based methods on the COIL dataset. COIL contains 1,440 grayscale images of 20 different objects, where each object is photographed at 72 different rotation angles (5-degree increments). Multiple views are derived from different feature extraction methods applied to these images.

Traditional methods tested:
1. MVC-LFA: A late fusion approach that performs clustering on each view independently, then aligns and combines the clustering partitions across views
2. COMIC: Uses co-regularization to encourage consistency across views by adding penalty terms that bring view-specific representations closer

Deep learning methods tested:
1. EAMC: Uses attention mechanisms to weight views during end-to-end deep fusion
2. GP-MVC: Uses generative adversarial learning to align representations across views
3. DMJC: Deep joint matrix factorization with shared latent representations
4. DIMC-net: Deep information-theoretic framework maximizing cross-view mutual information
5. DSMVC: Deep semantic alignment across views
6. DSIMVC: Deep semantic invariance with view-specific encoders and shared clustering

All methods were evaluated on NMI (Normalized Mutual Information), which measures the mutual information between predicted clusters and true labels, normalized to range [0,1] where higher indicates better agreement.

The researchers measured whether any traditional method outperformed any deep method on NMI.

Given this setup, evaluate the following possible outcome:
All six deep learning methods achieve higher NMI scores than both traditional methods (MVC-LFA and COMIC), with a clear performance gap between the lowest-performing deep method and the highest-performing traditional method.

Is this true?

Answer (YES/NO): NO